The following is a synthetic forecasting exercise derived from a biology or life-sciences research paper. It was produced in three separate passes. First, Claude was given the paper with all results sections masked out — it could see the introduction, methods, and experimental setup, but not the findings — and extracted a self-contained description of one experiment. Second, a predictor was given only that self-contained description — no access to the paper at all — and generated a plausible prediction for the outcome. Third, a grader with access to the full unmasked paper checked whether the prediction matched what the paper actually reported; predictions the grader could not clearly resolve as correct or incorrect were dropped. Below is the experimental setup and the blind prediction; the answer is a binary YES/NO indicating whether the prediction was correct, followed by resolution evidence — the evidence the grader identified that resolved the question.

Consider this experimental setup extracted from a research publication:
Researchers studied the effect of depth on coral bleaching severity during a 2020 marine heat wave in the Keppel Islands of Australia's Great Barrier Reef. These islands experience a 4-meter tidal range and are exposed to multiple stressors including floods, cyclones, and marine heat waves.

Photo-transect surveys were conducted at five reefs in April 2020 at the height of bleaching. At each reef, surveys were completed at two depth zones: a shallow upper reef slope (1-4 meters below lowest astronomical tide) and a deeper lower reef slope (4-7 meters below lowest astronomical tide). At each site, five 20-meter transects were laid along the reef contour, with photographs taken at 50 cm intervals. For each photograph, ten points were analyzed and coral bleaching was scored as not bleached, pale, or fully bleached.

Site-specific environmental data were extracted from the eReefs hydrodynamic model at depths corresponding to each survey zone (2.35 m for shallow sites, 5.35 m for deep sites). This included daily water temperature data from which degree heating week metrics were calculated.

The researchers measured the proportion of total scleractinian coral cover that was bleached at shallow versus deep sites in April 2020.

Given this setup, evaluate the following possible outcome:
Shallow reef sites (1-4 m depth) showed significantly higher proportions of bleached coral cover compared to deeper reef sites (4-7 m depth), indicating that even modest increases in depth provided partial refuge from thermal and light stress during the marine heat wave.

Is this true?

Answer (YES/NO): NO